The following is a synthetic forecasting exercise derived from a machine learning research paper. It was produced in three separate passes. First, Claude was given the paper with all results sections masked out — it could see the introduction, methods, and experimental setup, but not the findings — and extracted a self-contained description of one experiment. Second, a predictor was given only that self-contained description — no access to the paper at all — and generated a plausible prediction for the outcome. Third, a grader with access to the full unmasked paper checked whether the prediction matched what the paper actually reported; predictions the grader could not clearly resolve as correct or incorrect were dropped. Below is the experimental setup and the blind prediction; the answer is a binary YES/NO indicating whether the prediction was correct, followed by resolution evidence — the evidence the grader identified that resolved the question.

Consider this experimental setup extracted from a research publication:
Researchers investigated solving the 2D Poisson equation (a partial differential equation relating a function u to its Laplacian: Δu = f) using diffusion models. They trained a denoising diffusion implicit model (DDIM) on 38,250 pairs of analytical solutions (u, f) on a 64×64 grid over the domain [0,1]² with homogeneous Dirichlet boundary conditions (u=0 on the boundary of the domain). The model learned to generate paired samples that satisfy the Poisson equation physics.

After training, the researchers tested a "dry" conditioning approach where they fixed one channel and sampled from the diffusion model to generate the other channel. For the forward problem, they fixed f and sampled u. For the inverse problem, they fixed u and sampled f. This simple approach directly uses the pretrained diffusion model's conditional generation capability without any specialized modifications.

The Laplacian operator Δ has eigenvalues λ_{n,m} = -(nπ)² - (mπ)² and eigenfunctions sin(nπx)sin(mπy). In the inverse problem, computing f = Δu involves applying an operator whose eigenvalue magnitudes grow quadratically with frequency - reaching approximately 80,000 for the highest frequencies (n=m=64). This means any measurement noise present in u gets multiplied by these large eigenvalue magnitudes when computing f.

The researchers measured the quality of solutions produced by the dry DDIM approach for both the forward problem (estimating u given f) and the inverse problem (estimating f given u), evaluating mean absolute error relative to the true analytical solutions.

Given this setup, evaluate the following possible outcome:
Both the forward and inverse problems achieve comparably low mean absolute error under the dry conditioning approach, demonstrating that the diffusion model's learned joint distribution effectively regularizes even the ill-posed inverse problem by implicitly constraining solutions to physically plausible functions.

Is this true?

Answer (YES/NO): NO